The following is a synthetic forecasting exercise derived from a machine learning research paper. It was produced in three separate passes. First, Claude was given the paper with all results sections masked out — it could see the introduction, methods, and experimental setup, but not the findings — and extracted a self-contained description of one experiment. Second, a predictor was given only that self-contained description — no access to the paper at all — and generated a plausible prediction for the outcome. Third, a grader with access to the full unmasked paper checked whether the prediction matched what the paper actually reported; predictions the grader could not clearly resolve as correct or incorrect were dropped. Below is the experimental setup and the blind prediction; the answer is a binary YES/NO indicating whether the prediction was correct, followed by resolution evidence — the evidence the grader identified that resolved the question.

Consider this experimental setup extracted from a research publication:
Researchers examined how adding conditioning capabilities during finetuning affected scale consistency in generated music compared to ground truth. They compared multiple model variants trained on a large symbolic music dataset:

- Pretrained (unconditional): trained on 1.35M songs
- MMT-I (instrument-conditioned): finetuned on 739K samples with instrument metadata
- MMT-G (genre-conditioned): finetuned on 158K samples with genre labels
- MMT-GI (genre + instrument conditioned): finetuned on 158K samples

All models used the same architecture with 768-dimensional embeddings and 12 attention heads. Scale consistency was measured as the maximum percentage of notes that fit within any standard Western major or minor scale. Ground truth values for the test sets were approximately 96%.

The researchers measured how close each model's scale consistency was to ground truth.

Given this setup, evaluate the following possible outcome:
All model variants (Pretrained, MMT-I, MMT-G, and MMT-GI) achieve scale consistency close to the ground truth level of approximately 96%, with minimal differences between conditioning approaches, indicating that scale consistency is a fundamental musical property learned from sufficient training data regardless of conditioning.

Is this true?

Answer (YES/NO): NO